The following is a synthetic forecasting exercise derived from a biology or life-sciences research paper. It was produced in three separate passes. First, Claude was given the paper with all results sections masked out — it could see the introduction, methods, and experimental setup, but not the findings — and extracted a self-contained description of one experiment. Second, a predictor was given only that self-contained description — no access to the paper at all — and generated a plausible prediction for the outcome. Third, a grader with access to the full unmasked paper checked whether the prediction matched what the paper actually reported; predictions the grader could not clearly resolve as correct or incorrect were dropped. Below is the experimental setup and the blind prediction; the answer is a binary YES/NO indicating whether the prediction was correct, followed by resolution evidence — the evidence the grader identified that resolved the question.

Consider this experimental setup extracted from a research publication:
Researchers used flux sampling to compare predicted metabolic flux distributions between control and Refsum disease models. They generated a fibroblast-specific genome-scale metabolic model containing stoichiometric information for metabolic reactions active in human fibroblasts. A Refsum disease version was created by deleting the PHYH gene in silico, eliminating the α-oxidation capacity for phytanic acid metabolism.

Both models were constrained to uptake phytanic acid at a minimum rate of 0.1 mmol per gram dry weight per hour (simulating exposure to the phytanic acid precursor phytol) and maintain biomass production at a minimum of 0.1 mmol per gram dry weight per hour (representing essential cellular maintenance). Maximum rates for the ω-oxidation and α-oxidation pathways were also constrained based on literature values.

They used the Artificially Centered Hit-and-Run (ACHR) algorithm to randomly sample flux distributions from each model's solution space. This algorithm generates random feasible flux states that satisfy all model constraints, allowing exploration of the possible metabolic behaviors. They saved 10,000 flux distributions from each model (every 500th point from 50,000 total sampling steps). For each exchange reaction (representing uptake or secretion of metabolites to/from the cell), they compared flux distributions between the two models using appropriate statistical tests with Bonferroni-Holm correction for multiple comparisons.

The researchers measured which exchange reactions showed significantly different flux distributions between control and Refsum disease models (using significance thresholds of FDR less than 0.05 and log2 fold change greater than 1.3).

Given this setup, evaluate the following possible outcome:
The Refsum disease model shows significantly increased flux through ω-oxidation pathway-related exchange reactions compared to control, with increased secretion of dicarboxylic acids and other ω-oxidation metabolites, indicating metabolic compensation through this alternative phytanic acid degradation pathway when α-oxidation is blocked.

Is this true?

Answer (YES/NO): NO